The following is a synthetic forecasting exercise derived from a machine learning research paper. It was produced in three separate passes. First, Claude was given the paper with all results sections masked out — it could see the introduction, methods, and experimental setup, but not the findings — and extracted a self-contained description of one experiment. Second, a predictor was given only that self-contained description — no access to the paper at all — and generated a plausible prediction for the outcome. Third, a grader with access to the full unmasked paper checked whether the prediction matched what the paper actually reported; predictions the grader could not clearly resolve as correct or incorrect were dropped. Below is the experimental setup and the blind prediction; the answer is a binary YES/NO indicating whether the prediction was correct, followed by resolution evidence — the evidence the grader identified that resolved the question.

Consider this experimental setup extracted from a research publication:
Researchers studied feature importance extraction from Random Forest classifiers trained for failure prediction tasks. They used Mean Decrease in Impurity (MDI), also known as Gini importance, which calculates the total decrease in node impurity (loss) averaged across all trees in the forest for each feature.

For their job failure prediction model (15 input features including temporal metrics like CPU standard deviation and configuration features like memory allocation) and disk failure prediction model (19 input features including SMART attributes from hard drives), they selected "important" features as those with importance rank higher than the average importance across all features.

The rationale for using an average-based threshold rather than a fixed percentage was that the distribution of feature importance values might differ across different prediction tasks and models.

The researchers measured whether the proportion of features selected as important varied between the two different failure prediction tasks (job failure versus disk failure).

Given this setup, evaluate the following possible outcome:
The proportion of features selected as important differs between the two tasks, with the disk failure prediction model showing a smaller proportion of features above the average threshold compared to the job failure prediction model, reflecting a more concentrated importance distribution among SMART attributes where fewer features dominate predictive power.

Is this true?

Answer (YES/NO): YES